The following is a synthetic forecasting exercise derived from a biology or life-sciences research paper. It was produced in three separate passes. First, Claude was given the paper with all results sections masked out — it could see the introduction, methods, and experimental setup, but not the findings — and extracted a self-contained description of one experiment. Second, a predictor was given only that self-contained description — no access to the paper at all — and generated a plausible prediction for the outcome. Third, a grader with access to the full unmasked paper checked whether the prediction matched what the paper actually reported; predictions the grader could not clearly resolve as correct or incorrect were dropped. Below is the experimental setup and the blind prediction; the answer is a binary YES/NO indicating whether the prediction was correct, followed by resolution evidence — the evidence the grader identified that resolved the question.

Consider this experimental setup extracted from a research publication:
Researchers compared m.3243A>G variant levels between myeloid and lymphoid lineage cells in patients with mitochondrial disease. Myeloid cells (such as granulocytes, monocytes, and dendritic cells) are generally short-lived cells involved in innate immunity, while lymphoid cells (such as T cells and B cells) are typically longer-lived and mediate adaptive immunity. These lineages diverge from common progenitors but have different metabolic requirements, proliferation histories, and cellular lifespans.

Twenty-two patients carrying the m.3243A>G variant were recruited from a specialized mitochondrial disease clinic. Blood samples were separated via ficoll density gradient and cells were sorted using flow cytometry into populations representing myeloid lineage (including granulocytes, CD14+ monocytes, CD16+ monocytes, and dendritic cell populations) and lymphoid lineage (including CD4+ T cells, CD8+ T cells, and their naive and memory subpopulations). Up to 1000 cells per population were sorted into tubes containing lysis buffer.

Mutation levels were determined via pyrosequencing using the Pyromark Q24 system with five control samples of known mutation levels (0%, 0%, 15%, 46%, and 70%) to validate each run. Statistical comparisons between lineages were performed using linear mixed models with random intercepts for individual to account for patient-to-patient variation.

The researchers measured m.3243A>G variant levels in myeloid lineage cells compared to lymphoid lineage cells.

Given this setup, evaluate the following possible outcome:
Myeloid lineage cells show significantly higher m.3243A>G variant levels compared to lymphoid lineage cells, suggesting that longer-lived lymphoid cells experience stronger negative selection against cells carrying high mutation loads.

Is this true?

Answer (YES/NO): YES